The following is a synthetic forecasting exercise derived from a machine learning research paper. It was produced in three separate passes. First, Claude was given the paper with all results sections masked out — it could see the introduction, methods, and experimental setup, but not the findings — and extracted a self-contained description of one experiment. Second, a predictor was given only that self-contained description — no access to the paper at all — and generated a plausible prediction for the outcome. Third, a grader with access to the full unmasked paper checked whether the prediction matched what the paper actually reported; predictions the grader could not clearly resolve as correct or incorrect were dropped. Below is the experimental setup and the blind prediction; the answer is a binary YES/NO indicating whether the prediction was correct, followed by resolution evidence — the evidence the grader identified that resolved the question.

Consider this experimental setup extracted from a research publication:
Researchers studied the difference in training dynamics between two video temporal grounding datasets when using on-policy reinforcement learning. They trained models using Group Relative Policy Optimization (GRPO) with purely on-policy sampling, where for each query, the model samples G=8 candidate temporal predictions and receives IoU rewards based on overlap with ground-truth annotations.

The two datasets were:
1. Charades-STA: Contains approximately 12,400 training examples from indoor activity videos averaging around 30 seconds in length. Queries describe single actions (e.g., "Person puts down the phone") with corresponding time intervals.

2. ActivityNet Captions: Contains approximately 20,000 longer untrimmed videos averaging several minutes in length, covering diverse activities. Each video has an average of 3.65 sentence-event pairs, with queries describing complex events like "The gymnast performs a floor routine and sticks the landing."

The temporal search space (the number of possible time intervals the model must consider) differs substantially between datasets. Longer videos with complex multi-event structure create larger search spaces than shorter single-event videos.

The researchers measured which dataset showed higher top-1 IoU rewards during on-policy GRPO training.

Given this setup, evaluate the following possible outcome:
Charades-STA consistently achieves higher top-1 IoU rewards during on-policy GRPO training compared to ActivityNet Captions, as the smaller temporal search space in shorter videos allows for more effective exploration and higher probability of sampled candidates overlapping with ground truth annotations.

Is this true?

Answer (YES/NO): YES